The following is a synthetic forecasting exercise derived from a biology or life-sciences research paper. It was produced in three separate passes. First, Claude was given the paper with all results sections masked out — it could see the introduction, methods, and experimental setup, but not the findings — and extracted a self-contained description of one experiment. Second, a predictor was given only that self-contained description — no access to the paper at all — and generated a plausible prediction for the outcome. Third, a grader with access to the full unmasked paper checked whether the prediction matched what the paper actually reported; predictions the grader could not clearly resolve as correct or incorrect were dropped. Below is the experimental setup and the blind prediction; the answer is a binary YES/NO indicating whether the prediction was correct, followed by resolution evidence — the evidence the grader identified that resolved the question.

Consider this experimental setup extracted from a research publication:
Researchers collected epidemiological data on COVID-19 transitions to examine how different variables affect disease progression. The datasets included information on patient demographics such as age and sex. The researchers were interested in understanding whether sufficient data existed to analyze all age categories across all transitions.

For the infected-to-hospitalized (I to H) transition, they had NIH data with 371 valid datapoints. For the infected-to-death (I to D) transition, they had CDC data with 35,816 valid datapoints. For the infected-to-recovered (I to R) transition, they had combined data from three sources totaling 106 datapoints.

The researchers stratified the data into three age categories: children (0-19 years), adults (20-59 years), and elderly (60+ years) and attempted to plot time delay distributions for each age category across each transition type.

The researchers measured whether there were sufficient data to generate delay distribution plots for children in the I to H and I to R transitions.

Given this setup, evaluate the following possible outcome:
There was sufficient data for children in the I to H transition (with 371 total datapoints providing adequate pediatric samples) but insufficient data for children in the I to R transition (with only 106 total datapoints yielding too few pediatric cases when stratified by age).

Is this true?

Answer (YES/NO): NO